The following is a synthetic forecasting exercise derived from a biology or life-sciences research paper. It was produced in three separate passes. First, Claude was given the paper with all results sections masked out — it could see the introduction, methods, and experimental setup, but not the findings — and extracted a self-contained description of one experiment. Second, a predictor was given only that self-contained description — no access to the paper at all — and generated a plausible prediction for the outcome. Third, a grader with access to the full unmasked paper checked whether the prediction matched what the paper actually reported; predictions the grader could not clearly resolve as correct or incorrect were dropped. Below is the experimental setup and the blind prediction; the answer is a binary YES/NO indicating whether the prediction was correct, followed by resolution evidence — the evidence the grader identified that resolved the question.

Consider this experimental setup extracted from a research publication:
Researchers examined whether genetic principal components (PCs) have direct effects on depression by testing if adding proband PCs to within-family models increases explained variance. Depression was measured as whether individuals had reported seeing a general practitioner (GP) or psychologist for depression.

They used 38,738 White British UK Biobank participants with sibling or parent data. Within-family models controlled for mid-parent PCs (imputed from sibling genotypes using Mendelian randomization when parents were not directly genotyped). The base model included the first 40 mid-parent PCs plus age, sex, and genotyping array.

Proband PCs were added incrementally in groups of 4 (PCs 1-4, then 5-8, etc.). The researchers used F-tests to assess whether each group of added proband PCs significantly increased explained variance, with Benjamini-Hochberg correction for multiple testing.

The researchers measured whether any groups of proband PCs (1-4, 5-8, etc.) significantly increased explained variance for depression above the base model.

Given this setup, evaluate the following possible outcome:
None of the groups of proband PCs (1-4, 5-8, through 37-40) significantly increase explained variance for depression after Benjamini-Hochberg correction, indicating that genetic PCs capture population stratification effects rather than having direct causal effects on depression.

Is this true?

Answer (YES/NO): YES